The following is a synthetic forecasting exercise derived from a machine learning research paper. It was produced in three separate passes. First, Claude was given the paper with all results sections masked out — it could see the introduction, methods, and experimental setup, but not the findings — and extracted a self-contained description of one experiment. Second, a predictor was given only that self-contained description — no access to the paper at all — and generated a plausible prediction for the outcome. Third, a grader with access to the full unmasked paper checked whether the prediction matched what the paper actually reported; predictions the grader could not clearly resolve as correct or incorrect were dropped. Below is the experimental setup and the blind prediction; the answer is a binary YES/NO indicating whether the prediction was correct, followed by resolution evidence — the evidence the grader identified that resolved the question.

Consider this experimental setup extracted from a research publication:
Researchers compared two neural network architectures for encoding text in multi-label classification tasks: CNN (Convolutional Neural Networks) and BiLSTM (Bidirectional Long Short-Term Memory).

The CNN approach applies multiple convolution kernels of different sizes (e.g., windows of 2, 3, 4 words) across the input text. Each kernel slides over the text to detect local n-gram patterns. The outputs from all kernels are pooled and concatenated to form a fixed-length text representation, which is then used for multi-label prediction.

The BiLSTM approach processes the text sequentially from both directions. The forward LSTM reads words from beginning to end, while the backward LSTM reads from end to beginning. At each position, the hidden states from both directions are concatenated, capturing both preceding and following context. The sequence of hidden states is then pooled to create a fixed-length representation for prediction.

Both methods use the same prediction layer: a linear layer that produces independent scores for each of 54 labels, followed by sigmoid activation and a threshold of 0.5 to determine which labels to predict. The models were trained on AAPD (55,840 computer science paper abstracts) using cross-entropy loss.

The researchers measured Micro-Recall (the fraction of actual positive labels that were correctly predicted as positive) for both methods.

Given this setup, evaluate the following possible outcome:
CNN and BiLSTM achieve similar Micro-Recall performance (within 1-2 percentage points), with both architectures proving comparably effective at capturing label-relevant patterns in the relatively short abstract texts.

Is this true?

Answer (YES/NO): YES